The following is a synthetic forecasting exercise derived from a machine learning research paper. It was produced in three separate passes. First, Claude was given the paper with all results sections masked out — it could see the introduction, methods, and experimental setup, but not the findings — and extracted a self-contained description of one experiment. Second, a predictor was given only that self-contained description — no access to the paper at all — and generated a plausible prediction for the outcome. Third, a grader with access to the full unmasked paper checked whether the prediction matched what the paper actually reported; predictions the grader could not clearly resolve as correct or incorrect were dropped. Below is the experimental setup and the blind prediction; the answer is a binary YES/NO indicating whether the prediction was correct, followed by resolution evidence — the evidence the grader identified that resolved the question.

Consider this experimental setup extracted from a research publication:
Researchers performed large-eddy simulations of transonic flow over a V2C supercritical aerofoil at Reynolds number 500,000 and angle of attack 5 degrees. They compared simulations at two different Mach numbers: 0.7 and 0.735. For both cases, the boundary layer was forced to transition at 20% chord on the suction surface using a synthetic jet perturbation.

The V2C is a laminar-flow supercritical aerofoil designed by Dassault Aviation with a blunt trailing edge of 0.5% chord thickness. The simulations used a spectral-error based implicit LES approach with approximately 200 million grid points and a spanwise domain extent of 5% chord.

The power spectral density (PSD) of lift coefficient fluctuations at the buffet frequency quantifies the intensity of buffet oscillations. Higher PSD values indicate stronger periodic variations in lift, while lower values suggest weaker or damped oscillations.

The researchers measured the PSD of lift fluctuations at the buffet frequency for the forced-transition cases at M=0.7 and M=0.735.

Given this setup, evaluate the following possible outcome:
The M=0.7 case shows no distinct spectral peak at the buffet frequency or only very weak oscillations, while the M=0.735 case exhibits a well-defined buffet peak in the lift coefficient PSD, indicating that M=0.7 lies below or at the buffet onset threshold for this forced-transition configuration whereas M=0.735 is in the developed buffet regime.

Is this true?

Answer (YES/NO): NO